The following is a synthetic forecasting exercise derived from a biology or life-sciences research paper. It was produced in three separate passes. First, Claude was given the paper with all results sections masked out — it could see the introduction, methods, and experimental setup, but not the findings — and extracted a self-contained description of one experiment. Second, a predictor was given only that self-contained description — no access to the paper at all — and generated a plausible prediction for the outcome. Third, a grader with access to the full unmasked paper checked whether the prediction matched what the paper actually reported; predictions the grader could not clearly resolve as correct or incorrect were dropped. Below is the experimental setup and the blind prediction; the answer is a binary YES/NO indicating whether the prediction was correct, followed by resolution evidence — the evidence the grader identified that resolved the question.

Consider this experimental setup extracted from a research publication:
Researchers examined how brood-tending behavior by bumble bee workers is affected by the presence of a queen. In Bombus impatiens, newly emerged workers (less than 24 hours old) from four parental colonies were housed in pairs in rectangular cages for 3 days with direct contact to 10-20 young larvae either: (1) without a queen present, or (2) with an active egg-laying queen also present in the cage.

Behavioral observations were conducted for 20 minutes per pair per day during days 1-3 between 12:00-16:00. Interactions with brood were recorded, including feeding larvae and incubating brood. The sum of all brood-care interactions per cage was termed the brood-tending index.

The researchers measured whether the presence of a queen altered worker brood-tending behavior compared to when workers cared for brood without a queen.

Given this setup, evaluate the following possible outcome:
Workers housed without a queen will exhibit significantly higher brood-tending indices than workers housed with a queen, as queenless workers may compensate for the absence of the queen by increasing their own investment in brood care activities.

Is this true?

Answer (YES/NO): NO